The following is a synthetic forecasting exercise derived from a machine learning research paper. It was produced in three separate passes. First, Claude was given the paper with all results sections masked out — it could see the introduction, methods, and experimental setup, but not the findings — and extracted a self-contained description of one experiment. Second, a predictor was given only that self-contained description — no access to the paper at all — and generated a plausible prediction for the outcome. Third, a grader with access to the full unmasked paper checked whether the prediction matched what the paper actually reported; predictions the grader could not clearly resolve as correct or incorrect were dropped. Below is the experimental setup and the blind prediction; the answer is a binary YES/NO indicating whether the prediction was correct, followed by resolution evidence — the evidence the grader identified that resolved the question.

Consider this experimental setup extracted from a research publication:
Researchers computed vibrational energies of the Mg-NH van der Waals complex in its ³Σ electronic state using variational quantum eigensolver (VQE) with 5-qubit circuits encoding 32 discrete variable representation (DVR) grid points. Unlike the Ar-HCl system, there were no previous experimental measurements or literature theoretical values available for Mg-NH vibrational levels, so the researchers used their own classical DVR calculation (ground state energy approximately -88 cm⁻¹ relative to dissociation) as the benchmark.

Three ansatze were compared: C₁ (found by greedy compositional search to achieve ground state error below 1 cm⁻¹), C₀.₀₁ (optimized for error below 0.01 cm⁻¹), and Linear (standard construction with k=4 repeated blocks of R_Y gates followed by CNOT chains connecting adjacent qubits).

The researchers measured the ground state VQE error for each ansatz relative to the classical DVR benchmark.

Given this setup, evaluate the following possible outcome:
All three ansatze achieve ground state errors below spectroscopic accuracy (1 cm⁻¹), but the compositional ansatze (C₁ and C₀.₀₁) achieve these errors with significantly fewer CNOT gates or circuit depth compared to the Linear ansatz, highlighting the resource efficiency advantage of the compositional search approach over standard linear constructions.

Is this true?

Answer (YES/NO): YES